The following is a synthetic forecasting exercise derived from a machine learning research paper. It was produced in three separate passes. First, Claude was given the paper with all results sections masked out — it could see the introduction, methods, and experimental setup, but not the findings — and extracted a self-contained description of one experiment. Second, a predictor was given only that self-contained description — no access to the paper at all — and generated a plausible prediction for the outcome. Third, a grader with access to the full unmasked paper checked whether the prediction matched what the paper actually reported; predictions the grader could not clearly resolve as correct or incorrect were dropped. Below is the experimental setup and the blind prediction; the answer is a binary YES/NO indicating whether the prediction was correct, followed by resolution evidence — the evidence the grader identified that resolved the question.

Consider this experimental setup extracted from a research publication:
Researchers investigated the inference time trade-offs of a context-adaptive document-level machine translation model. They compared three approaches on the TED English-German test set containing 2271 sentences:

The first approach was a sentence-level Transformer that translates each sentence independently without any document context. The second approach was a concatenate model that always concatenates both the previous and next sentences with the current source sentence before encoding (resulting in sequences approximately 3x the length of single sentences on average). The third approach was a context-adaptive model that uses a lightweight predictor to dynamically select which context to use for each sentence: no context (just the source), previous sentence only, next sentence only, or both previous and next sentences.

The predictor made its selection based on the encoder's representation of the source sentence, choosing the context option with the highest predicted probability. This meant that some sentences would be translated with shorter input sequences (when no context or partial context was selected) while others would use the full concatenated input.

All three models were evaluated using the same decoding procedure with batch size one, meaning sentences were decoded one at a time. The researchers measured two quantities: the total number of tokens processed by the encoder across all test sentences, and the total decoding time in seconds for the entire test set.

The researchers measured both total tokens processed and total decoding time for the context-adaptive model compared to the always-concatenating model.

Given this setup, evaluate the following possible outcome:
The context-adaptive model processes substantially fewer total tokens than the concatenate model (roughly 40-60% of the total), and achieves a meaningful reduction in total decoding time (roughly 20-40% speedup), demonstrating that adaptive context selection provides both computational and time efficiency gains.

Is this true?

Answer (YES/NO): NO